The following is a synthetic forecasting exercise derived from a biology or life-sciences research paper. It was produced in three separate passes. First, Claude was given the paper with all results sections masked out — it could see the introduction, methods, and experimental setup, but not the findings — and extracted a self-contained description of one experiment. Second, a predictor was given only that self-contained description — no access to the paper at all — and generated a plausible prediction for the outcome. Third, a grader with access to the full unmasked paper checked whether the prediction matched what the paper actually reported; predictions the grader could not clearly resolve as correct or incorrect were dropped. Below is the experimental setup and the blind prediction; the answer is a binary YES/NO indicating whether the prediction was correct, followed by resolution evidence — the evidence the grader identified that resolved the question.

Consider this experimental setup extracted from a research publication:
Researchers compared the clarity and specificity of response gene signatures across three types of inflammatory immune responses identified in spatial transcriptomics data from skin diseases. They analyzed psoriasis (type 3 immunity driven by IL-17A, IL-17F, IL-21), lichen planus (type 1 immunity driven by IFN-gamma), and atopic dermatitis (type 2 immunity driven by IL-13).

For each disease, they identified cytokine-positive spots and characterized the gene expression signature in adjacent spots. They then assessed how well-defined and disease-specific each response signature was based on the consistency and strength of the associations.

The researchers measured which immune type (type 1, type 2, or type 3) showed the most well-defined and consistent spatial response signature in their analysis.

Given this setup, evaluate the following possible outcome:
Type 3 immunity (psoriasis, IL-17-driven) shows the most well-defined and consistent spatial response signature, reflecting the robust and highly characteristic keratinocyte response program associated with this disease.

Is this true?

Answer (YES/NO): YES